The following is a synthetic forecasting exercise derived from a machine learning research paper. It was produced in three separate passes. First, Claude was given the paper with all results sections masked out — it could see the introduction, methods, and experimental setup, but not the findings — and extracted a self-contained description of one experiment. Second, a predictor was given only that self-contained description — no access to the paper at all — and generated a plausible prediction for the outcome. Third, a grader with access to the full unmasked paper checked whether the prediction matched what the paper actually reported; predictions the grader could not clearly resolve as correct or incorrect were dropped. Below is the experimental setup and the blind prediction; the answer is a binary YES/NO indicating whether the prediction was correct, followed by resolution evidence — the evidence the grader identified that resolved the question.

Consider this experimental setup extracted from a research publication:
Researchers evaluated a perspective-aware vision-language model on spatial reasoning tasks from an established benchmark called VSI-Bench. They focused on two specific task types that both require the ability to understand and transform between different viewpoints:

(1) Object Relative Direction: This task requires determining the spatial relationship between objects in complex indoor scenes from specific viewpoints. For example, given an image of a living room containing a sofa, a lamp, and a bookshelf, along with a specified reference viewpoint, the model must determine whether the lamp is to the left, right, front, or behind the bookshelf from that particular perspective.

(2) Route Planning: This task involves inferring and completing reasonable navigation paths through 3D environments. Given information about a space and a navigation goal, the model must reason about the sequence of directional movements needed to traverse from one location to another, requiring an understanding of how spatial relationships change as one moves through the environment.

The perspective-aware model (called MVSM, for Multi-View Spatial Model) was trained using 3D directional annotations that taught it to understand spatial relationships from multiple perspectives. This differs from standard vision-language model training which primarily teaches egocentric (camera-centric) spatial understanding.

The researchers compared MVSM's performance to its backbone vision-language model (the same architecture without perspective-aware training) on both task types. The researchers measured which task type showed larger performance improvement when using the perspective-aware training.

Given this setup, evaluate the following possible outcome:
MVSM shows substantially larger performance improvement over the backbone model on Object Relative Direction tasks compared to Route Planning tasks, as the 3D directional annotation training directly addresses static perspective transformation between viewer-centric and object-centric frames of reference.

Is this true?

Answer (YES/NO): NO